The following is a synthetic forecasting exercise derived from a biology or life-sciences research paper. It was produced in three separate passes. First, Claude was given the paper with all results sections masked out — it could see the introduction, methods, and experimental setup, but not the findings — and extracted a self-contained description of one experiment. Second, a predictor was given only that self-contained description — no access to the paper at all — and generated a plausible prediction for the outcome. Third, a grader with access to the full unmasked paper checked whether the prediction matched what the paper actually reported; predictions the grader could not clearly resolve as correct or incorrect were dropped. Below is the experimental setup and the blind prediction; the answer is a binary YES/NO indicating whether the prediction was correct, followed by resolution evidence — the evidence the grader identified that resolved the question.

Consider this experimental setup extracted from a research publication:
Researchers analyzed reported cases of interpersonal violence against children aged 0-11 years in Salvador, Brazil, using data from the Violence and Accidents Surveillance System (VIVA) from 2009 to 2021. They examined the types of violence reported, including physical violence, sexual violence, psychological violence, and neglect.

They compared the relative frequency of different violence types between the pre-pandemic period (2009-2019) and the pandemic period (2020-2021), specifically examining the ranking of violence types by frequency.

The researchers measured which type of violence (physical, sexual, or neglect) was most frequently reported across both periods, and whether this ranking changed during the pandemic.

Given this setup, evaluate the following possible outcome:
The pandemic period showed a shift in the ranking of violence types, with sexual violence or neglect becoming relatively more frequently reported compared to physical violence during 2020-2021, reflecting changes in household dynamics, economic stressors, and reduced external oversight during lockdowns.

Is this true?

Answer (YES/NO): NO